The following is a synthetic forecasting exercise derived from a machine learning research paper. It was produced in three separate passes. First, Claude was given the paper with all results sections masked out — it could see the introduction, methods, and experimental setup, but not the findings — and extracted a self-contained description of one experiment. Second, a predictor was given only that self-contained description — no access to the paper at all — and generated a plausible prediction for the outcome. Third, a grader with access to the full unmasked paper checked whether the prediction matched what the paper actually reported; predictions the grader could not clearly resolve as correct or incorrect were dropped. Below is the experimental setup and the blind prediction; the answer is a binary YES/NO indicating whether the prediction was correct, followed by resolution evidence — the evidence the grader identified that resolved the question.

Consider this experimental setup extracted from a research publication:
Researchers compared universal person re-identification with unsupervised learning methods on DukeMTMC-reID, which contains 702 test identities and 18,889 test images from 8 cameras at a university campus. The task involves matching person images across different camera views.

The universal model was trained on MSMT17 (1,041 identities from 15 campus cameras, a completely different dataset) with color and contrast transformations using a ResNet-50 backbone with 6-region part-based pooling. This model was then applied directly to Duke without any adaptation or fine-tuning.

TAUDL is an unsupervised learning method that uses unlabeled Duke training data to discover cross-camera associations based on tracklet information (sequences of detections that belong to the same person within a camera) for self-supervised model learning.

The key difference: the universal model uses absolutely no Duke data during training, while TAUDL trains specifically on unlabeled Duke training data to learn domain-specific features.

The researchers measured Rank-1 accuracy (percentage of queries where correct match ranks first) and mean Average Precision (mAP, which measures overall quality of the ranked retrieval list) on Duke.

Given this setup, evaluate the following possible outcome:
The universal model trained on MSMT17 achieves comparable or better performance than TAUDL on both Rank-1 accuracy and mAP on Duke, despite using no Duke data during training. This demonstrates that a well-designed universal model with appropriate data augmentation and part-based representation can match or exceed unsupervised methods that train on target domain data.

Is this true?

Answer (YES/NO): NO